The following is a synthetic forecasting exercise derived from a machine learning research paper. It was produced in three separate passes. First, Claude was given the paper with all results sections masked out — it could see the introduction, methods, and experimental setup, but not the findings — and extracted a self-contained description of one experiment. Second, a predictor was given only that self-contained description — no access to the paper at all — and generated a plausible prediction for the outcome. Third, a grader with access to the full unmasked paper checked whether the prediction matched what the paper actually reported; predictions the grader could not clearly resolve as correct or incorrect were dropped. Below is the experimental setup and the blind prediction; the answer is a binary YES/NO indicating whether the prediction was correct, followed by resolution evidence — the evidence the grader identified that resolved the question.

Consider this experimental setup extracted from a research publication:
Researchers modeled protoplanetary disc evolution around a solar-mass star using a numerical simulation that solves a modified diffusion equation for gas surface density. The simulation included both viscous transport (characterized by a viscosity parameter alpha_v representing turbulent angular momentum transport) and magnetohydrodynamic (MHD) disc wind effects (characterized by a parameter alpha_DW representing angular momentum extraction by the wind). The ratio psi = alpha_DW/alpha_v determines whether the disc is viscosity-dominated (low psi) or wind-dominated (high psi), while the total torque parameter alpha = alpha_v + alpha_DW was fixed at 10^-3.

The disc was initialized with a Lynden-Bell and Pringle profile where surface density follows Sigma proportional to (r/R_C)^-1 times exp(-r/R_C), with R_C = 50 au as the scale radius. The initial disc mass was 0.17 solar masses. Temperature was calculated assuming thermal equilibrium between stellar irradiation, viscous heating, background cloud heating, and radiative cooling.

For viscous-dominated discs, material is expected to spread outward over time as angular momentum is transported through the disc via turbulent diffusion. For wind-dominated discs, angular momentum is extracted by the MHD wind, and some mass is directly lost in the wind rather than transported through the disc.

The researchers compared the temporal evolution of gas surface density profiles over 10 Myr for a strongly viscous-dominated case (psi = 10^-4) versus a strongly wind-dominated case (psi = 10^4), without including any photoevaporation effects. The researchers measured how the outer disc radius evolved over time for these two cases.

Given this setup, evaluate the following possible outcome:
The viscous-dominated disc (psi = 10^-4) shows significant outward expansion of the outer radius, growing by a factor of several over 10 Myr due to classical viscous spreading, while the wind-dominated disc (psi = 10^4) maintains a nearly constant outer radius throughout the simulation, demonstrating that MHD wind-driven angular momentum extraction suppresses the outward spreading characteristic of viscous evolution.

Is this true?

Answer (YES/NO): NO